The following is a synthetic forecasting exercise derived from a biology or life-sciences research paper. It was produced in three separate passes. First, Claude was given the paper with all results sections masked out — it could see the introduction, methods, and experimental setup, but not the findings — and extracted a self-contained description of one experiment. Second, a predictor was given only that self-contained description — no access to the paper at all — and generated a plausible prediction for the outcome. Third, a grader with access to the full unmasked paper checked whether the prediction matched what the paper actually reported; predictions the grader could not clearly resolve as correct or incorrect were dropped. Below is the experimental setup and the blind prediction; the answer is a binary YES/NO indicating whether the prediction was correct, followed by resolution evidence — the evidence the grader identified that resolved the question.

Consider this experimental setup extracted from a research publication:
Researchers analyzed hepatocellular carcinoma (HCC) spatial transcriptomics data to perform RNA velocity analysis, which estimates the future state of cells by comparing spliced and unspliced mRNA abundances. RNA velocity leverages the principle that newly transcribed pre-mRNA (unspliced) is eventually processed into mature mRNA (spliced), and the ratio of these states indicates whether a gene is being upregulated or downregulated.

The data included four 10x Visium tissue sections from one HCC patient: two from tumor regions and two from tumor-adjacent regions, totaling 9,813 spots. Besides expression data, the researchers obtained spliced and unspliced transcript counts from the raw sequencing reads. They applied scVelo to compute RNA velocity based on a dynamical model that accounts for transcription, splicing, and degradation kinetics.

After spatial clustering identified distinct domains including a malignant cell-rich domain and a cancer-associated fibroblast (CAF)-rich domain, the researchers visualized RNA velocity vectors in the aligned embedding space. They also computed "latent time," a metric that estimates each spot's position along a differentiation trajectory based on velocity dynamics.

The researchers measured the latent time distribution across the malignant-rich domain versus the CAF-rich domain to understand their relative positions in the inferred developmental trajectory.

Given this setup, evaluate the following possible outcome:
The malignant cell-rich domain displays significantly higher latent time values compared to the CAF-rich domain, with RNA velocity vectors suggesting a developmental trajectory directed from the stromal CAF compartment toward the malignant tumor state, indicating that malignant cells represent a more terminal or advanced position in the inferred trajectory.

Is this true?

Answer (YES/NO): NO